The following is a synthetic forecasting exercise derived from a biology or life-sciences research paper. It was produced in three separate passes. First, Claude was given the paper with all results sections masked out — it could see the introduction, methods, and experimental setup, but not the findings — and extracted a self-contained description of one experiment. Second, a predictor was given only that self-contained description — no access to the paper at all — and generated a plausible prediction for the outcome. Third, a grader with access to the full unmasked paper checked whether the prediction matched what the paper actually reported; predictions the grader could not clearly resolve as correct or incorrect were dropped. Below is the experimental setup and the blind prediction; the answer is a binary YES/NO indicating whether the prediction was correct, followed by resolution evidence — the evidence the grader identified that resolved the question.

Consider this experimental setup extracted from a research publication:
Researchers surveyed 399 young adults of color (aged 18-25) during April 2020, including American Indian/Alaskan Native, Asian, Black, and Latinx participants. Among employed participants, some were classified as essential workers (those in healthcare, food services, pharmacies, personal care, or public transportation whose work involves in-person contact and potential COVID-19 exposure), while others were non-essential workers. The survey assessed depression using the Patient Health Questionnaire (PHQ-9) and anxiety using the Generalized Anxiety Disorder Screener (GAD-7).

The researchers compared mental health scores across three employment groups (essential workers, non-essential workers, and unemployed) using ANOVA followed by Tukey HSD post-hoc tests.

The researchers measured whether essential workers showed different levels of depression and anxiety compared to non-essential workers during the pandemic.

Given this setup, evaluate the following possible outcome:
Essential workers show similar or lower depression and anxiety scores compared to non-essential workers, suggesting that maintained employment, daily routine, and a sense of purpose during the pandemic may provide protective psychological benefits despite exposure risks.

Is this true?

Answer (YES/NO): YES